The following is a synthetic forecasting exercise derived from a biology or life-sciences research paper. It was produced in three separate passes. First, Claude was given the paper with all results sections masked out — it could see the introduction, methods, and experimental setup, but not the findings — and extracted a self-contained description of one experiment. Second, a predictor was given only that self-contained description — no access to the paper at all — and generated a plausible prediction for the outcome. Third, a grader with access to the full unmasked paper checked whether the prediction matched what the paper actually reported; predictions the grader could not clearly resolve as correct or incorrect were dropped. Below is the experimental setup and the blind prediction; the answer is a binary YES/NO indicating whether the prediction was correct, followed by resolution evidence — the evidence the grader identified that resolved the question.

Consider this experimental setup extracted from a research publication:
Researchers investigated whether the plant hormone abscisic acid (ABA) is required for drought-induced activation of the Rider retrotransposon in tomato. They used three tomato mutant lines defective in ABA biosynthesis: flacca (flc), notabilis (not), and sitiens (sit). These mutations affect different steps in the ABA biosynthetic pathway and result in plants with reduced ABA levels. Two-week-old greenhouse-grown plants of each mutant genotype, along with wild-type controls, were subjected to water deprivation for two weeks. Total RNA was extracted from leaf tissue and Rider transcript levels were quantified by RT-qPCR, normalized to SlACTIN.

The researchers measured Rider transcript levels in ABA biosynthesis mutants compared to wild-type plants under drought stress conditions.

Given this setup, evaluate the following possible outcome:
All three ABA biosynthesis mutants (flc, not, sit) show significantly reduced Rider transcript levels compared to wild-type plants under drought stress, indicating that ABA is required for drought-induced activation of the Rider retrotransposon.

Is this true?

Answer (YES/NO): YES